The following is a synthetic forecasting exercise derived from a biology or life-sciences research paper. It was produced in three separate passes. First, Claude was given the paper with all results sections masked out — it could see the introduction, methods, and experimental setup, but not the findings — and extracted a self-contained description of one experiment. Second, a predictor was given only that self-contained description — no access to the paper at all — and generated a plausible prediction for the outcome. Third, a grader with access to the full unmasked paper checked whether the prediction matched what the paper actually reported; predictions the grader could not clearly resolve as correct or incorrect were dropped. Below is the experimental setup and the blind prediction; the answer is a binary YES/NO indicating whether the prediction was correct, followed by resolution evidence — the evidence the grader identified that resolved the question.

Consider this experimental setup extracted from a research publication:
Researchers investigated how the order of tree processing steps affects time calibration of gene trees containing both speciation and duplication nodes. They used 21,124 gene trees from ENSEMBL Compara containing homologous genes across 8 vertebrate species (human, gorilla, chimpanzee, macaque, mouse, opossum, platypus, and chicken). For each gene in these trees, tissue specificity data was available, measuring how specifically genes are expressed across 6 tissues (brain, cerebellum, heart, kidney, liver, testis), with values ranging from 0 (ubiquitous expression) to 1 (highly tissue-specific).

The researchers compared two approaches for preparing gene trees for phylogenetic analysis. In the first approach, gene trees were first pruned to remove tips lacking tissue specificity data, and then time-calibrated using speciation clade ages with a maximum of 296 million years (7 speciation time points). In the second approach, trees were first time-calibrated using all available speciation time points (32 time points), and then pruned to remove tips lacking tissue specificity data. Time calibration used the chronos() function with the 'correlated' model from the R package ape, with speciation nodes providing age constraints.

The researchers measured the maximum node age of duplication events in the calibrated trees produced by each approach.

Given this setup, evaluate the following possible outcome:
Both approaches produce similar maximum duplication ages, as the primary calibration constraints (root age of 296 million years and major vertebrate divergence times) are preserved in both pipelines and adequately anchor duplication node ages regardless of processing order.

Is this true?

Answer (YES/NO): NO